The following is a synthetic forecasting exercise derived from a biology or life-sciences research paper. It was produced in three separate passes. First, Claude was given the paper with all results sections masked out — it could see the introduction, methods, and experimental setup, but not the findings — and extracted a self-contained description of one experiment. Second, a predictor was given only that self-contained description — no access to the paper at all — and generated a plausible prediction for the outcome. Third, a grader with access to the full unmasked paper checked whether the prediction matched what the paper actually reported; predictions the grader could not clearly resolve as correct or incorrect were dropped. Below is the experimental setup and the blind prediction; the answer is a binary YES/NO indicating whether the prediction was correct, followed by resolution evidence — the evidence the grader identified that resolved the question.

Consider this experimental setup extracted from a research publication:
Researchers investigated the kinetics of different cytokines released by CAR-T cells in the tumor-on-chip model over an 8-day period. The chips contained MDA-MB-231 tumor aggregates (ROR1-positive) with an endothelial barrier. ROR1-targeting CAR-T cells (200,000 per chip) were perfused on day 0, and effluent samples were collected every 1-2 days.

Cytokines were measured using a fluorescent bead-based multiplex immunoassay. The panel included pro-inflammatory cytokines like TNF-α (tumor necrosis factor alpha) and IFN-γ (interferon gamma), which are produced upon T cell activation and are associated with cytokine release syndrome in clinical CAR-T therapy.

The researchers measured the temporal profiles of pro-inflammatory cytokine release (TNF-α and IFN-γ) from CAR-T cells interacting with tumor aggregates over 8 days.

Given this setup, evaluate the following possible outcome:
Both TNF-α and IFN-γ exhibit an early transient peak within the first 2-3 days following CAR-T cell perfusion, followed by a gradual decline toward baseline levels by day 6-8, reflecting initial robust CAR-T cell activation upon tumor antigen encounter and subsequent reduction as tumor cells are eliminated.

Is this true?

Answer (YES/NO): YES